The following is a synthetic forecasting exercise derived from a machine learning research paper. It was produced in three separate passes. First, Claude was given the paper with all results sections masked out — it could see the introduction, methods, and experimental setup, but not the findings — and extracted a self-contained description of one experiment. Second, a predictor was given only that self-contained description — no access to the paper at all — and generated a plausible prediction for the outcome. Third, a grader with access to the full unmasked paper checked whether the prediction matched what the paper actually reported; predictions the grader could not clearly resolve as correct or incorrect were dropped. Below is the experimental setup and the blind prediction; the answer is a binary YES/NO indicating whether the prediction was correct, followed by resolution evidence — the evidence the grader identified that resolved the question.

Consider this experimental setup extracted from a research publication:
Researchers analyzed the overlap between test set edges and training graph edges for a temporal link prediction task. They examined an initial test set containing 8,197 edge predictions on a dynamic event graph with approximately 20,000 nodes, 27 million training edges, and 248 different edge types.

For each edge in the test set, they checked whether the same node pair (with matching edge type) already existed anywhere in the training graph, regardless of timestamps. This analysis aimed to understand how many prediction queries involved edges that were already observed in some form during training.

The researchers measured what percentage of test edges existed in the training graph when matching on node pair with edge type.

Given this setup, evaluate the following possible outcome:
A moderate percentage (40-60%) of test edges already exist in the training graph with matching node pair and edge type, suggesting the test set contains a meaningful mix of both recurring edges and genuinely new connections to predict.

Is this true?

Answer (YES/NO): NO